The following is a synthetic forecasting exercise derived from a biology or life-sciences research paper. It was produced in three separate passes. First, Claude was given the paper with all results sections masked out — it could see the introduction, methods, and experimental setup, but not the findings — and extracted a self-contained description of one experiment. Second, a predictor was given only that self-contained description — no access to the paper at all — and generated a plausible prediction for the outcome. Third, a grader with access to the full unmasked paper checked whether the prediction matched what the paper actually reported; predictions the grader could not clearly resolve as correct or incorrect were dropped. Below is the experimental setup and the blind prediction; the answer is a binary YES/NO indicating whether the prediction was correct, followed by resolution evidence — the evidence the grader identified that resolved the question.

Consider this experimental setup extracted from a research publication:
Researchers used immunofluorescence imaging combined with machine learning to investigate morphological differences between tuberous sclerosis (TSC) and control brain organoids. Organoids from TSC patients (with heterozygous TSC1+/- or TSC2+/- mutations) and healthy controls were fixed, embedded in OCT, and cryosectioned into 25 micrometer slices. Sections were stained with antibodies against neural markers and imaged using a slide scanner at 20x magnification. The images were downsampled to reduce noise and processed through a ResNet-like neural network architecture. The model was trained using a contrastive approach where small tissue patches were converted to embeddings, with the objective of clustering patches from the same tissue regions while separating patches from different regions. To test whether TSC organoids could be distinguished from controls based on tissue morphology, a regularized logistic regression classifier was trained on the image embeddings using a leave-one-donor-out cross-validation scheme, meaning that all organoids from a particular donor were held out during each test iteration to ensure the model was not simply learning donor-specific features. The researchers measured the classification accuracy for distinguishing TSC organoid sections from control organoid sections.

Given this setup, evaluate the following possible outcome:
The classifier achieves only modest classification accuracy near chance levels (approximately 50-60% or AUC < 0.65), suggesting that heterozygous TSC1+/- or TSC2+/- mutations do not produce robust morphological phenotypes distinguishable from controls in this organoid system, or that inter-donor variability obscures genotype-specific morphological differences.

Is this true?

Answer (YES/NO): NO